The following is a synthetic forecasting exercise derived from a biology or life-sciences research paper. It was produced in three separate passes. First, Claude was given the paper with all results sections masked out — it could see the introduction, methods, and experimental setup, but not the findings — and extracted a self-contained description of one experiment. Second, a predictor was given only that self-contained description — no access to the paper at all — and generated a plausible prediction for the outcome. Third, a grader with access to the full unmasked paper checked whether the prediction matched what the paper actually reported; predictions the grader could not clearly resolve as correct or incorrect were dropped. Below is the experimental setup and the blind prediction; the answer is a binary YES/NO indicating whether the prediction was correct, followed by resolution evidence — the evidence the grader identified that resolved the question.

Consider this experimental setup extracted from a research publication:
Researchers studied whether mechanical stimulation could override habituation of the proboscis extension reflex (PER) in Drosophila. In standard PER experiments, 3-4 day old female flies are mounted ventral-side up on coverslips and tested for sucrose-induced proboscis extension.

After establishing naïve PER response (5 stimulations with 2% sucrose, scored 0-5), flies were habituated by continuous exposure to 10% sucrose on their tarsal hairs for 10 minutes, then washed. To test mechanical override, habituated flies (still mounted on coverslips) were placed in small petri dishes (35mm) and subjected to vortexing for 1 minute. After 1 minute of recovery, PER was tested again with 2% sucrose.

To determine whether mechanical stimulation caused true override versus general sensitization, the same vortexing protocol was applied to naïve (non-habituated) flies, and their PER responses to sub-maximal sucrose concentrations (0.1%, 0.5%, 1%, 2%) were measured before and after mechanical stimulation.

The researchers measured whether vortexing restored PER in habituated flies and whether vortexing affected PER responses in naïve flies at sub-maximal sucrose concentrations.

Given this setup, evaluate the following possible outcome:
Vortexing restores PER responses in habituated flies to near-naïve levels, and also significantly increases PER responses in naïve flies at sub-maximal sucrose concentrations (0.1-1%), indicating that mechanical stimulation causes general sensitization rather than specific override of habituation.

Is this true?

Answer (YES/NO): NO